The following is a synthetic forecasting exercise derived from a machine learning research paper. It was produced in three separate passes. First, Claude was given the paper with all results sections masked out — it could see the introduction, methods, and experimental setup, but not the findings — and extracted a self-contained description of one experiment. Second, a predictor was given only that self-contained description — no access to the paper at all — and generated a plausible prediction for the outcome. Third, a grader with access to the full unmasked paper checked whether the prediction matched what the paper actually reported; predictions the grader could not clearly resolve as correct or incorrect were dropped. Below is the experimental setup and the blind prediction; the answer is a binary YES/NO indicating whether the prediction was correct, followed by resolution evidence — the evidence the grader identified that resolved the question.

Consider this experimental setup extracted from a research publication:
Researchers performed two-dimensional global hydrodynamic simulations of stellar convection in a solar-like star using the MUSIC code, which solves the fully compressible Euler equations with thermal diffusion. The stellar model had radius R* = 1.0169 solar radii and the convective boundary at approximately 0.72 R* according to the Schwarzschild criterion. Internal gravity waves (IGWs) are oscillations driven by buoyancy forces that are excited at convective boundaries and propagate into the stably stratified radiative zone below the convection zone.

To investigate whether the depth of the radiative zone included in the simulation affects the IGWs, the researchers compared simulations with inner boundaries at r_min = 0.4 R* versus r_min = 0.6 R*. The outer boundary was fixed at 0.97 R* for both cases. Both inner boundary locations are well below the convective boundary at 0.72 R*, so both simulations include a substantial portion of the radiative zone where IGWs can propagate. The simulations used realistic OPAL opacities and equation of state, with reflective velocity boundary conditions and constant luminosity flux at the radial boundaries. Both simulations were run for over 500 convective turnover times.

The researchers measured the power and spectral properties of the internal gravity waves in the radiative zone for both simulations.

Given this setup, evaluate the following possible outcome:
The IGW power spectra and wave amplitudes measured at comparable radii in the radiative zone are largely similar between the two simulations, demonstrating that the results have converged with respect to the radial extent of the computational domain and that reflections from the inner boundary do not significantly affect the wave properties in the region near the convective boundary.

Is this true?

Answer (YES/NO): YES